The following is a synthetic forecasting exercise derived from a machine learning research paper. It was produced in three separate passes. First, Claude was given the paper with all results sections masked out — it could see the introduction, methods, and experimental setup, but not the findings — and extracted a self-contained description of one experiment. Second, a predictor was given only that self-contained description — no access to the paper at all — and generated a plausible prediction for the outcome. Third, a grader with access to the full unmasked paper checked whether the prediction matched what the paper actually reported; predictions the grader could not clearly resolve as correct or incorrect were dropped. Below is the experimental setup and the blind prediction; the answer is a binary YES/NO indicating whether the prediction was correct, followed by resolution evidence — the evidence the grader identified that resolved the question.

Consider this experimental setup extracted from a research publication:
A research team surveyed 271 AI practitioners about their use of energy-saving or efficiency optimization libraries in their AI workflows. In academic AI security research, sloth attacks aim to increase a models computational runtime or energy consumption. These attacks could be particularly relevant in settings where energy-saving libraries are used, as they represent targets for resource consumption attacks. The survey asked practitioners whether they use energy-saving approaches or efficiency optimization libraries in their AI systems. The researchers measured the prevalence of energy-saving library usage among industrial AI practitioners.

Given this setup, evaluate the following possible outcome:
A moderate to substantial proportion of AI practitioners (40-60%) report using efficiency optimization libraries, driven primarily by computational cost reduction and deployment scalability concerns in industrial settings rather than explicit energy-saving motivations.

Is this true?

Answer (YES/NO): YES